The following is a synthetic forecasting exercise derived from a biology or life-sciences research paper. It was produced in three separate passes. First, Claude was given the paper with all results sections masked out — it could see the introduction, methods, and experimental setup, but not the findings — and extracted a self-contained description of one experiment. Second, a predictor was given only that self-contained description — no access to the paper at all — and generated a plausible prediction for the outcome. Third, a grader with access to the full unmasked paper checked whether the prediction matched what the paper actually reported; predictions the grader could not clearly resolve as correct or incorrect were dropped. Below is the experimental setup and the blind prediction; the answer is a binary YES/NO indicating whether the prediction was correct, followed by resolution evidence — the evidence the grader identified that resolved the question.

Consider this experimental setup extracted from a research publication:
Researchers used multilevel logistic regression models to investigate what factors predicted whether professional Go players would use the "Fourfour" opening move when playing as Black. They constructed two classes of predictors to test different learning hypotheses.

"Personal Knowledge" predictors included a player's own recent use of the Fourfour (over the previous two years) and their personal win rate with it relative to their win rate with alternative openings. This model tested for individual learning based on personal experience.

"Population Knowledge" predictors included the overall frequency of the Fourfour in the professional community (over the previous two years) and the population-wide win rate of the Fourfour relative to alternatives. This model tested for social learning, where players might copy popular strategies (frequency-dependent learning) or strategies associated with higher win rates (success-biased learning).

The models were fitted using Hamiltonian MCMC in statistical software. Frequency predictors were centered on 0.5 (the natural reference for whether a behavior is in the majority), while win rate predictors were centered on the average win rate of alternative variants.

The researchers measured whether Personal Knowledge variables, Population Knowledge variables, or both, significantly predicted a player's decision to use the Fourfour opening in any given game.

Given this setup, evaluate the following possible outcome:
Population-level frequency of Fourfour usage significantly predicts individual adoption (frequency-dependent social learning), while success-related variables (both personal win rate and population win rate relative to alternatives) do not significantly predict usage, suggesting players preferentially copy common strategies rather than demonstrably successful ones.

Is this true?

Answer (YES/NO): NO